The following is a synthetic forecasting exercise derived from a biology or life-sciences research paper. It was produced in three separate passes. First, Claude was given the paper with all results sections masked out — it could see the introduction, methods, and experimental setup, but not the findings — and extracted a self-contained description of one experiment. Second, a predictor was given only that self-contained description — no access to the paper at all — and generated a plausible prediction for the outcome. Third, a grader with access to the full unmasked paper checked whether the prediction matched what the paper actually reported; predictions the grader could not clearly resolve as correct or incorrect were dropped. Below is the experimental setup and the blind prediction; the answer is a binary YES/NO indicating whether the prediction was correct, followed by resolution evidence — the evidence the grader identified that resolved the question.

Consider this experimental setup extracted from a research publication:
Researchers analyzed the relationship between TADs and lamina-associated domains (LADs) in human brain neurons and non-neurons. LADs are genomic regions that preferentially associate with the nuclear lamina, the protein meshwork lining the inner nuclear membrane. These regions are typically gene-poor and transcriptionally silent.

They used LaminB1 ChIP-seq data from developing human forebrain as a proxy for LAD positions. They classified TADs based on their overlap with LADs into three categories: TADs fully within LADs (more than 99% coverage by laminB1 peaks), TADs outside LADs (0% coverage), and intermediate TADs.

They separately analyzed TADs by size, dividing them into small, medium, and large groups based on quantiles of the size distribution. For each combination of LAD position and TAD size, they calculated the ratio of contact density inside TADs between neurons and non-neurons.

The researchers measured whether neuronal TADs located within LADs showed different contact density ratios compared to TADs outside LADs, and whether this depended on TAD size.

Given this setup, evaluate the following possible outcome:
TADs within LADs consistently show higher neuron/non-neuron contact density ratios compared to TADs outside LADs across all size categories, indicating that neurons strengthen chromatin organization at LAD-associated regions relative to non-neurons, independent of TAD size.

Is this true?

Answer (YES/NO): NO